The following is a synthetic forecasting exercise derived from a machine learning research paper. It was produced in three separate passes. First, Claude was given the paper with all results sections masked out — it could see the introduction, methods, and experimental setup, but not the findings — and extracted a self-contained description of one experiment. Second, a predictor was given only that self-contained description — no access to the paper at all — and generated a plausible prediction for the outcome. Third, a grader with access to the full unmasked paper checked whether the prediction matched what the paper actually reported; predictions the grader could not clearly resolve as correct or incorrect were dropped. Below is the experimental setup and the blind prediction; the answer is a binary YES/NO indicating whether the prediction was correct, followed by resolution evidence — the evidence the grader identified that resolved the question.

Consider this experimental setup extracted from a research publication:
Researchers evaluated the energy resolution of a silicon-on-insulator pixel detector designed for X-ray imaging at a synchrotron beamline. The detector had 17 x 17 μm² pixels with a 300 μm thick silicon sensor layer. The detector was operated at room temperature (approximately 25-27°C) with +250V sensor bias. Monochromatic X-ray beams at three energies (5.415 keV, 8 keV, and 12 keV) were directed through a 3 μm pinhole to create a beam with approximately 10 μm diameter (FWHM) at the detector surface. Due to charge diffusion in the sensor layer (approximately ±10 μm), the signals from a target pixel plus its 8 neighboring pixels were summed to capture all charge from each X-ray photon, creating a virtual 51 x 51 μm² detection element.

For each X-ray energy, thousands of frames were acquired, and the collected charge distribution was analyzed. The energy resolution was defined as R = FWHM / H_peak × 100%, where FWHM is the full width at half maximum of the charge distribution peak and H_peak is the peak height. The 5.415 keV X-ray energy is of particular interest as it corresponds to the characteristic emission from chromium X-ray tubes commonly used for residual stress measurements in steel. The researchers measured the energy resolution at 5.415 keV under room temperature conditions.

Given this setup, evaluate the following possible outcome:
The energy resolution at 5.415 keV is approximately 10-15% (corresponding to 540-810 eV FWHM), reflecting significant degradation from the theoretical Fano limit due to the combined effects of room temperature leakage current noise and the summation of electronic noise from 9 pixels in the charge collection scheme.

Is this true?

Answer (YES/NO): NO